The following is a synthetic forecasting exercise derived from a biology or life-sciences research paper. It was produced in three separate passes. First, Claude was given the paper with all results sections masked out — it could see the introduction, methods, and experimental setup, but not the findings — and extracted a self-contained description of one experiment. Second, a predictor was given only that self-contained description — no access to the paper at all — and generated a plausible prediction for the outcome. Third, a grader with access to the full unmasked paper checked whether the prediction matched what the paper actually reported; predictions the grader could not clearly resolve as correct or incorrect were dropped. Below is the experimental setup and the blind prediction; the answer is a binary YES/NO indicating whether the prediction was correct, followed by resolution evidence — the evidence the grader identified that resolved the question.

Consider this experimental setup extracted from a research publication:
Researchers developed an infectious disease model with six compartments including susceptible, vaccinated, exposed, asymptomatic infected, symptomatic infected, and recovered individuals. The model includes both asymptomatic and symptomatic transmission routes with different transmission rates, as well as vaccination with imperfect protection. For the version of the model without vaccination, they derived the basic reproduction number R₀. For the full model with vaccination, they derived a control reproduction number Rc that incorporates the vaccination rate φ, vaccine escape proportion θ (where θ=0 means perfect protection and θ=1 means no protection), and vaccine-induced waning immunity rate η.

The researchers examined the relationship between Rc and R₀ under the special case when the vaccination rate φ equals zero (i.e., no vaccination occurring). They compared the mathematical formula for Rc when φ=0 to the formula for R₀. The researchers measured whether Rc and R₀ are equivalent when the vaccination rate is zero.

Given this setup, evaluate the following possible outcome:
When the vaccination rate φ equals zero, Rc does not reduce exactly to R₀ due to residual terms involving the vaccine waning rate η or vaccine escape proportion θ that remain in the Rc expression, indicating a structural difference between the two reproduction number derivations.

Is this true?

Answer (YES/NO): NO